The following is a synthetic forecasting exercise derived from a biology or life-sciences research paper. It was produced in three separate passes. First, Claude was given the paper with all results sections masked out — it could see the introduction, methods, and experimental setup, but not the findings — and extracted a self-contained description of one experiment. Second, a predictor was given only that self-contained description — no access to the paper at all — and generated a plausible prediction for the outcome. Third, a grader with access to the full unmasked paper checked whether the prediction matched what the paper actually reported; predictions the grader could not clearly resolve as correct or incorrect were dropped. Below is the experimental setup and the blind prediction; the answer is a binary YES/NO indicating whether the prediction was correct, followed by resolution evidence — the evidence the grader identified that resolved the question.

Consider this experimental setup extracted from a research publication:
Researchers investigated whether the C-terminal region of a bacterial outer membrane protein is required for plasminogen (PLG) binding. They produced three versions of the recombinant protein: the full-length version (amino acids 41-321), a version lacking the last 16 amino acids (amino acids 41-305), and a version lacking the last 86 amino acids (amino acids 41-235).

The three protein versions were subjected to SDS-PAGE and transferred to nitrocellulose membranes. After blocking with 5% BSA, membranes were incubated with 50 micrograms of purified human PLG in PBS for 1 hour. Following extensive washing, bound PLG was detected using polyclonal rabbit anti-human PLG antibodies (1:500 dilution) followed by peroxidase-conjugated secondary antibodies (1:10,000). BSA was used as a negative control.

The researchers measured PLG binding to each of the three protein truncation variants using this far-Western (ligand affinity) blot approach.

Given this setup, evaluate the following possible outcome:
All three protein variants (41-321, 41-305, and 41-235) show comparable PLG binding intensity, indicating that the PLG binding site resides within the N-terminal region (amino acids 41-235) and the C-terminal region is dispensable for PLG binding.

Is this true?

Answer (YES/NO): NO